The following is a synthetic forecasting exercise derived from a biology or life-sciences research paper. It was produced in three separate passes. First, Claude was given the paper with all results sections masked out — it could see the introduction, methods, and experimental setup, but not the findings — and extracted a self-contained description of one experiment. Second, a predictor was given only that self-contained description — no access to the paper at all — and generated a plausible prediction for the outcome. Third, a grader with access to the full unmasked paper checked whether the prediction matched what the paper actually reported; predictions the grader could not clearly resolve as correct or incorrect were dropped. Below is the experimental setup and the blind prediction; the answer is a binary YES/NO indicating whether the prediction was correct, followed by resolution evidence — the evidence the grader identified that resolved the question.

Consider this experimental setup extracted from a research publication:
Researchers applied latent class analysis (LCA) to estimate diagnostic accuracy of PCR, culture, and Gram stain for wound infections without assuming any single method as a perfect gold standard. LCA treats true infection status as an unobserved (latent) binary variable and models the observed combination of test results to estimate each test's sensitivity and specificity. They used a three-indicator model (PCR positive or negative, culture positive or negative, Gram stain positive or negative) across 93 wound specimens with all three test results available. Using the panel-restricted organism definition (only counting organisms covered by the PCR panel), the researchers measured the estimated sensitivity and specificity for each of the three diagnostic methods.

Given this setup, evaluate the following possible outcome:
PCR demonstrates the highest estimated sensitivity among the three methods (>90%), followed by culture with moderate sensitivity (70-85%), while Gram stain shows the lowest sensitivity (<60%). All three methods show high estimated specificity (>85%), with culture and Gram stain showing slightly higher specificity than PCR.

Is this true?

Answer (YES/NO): NO